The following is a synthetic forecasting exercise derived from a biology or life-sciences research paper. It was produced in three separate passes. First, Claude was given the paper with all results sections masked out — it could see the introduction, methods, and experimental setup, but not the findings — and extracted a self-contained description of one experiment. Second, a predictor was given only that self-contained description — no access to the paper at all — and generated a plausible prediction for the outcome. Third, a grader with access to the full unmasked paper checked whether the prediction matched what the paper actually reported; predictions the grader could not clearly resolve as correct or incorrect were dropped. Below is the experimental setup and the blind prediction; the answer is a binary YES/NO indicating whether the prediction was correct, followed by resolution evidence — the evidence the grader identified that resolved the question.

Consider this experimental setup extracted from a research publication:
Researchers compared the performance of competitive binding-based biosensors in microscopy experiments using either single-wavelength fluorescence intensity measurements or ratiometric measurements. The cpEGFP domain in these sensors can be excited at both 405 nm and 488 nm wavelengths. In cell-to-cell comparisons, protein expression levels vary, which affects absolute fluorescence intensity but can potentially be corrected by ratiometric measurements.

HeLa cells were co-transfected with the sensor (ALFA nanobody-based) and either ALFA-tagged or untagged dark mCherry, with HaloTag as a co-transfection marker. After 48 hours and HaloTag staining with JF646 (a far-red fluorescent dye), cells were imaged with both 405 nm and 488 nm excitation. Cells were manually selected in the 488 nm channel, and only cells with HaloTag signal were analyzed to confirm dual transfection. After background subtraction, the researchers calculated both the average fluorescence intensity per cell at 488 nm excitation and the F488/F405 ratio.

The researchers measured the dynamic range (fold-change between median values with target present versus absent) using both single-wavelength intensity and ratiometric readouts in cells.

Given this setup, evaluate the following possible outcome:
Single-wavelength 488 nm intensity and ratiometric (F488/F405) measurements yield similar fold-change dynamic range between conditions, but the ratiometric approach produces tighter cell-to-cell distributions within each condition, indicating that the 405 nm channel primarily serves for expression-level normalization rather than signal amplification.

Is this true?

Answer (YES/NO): NO